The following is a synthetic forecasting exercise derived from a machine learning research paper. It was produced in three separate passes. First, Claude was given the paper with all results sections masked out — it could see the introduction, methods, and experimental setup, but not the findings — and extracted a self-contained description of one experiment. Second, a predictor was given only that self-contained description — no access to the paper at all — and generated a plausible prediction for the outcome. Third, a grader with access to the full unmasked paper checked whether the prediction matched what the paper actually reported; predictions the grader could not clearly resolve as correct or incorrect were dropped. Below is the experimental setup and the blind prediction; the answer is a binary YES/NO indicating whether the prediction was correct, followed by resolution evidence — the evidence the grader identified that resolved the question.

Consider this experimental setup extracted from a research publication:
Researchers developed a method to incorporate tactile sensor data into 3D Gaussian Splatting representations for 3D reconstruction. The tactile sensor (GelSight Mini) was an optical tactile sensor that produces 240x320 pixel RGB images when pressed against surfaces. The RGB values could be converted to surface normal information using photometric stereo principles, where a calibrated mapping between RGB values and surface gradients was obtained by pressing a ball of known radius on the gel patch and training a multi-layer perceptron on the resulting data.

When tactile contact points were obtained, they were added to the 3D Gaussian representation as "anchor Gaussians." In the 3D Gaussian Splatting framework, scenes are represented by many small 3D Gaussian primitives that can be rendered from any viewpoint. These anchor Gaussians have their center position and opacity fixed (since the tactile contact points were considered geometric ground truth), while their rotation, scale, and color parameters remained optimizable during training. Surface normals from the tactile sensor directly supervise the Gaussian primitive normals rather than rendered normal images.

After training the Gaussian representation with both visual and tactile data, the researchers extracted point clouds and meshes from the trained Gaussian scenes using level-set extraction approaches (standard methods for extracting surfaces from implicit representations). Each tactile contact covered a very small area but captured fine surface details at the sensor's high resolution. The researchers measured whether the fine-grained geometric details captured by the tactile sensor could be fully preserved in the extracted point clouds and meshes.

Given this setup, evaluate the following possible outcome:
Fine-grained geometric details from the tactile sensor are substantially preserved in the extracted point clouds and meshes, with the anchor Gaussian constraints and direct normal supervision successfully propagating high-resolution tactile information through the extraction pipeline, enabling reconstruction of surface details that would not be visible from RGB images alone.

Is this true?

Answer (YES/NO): NO